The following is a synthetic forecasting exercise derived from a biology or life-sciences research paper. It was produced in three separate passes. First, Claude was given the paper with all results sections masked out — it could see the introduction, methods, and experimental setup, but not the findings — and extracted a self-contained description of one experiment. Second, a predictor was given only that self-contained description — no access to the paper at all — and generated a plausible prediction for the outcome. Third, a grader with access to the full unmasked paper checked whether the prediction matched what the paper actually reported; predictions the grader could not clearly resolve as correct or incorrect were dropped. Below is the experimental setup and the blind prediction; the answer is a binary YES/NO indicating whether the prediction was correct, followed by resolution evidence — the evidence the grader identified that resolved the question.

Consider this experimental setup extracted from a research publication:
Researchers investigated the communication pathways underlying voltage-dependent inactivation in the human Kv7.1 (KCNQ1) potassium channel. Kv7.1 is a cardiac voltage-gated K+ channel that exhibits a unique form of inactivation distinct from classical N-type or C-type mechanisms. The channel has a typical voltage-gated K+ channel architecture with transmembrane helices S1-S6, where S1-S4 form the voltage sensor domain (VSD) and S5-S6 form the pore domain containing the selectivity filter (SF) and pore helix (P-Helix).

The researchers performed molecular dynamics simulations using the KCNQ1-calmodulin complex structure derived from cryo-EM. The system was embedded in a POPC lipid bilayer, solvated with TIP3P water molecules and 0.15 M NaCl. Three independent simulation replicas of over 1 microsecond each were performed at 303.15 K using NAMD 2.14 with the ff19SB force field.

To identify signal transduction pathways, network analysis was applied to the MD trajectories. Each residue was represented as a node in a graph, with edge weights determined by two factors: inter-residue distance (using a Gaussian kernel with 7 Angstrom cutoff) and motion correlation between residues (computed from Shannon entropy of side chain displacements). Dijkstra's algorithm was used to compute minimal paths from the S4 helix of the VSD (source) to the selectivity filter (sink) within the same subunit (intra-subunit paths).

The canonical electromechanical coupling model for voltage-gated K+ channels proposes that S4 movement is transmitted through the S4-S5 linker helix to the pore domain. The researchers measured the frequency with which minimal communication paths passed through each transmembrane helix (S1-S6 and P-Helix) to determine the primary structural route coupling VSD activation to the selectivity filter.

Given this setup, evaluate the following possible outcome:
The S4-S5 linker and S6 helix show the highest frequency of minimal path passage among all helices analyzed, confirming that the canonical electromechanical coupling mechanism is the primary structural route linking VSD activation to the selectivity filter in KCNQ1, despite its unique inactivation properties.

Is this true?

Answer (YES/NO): NO